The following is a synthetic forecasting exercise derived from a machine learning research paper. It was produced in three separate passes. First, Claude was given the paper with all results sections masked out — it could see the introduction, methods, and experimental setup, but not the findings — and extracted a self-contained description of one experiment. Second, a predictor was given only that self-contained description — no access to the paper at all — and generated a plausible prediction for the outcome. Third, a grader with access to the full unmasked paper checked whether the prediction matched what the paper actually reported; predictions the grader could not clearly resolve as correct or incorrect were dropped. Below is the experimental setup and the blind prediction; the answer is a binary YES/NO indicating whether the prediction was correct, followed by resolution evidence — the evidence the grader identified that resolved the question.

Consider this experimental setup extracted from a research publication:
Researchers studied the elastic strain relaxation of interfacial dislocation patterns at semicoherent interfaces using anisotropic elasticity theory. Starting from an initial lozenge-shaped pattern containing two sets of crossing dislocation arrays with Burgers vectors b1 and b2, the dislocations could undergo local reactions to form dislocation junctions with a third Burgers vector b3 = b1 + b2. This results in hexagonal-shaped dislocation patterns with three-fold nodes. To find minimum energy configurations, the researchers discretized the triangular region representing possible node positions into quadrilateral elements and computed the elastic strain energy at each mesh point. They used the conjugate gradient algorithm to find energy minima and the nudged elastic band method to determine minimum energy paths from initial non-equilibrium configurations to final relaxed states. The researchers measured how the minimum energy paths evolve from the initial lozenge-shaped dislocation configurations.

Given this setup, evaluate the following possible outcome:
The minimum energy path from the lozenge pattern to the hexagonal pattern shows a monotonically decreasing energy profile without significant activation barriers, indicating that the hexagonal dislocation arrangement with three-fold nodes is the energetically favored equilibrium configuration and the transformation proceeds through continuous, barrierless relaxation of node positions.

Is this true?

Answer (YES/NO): YES